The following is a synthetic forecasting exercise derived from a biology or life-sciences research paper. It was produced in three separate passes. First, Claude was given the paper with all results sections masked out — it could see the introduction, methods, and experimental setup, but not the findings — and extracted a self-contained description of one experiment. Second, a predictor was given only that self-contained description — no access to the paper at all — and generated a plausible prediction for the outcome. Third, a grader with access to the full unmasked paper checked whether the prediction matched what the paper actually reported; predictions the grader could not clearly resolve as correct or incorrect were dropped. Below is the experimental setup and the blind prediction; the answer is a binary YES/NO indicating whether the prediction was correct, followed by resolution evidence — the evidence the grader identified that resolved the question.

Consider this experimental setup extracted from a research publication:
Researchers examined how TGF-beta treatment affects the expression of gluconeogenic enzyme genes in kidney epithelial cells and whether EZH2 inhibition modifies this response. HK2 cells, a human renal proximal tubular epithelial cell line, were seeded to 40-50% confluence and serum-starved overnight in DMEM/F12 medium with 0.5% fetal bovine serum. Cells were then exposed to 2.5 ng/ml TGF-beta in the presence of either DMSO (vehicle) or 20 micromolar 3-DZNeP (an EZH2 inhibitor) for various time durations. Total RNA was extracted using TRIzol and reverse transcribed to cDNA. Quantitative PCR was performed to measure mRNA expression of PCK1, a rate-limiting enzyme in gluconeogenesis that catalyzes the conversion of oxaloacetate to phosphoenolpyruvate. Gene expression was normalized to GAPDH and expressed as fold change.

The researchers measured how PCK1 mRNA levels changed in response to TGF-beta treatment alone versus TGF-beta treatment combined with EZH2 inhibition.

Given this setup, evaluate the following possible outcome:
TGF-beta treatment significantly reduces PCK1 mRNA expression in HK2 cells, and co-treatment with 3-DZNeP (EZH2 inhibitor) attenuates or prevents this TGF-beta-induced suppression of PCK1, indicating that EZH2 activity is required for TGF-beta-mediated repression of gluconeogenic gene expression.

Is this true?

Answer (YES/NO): YES